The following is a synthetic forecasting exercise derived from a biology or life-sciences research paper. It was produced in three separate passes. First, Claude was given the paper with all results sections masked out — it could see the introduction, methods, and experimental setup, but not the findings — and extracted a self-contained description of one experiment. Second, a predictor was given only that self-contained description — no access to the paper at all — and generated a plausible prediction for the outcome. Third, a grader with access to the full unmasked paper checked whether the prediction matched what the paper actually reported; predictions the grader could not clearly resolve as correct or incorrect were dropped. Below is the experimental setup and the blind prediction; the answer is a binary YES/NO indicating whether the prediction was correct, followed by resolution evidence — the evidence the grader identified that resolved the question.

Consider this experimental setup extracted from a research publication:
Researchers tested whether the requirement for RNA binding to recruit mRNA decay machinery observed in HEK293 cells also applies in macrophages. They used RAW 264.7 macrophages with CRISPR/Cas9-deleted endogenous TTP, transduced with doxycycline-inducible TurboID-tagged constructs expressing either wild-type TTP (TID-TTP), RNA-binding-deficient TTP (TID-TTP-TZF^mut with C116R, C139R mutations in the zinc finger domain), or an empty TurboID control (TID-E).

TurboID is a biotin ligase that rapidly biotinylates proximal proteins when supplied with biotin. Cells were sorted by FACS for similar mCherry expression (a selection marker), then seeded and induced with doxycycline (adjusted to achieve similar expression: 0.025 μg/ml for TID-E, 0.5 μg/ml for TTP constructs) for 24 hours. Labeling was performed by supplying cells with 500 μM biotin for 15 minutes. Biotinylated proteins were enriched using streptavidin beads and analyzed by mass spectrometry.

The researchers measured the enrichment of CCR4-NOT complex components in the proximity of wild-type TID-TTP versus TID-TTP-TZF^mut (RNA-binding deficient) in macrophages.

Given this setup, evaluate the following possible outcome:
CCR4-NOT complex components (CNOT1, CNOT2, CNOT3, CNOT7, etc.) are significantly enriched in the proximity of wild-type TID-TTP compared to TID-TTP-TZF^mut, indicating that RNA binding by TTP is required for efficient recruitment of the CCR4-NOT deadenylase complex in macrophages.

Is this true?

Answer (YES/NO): YES